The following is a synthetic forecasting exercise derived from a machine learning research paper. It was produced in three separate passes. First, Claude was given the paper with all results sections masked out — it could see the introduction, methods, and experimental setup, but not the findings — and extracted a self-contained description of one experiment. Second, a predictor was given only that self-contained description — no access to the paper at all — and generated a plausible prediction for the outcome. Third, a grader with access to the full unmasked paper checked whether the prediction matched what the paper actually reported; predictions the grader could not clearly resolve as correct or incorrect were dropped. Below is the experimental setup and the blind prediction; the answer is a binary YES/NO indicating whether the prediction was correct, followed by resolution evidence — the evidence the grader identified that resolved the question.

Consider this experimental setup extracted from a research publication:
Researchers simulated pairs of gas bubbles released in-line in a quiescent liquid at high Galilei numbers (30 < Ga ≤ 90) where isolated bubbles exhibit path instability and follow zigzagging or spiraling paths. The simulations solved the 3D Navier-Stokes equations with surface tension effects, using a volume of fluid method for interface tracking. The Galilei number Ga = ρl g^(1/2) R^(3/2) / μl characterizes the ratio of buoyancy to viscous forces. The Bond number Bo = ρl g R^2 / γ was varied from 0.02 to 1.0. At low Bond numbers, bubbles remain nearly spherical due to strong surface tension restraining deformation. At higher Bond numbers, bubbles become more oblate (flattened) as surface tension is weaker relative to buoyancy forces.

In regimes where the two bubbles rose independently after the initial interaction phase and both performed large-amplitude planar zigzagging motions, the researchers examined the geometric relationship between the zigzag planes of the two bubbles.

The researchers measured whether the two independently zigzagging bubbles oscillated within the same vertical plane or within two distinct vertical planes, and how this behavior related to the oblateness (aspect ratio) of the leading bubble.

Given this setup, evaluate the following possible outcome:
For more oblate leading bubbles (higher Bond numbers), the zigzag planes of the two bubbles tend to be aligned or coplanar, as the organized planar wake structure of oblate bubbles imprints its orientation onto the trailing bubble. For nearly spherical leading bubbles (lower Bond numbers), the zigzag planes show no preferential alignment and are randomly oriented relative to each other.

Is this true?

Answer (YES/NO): NO